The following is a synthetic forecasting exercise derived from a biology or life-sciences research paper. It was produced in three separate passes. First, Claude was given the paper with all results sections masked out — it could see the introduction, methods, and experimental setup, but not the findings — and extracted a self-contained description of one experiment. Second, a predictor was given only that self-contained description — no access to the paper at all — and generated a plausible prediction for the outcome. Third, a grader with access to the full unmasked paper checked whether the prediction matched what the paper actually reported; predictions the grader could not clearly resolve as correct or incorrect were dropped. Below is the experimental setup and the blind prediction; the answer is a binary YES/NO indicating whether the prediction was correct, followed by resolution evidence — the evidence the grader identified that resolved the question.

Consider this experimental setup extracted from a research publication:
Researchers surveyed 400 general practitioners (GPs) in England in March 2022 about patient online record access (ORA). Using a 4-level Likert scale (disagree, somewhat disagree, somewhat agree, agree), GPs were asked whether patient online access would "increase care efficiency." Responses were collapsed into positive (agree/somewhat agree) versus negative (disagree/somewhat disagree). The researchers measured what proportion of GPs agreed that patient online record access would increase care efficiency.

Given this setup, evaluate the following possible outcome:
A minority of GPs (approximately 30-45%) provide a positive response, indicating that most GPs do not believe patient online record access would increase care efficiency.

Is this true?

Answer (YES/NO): NO